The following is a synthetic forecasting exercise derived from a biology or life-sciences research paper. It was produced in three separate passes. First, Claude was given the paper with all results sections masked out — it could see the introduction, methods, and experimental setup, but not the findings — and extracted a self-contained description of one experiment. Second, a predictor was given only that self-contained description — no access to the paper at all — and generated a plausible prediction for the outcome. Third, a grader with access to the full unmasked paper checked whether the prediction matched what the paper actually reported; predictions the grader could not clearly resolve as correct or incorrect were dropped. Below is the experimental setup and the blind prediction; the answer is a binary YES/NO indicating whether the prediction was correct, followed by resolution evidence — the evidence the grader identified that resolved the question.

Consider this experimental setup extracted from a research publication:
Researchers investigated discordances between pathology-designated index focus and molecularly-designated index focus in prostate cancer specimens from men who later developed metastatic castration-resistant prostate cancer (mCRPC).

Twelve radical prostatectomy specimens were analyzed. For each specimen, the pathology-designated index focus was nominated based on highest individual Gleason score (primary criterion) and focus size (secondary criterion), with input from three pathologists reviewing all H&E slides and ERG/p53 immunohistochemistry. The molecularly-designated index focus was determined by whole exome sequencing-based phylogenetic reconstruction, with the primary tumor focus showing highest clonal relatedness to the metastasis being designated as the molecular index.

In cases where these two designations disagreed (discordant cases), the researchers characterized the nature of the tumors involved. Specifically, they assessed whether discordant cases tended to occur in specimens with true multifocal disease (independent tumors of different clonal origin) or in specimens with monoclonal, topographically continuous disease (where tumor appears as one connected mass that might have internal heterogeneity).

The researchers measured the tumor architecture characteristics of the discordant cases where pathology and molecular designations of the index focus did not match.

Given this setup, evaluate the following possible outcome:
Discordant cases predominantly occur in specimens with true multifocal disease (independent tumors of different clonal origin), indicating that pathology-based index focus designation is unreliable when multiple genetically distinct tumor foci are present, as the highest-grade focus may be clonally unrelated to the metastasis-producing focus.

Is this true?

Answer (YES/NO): NO